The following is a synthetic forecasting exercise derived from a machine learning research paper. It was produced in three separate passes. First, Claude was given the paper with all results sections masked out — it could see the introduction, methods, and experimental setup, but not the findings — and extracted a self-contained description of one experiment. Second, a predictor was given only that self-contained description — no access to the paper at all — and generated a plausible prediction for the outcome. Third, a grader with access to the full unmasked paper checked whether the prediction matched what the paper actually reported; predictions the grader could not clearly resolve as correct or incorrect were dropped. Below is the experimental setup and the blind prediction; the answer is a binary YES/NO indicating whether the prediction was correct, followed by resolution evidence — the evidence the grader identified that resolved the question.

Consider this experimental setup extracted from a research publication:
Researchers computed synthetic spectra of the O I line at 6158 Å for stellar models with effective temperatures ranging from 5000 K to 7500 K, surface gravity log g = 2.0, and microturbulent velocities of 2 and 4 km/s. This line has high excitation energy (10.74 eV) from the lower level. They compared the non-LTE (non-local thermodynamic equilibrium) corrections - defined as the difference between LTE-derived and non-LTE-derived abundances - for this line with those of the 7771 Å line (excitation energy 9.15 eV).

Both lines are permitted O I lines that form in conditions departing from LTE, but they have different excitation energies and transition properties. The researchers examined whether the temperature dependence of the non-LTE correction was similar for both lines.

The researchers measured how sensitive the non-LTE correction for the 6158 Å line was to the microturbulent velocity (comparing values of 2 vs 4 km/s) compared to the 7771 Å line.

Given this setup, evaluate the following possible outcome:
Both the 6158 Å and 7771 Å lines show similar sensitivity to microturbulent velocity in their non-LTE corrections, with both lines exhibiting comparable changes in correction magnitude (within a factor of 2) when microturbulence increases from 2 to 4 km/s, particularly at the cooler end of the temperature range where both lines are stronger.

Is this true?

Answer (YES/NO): NO